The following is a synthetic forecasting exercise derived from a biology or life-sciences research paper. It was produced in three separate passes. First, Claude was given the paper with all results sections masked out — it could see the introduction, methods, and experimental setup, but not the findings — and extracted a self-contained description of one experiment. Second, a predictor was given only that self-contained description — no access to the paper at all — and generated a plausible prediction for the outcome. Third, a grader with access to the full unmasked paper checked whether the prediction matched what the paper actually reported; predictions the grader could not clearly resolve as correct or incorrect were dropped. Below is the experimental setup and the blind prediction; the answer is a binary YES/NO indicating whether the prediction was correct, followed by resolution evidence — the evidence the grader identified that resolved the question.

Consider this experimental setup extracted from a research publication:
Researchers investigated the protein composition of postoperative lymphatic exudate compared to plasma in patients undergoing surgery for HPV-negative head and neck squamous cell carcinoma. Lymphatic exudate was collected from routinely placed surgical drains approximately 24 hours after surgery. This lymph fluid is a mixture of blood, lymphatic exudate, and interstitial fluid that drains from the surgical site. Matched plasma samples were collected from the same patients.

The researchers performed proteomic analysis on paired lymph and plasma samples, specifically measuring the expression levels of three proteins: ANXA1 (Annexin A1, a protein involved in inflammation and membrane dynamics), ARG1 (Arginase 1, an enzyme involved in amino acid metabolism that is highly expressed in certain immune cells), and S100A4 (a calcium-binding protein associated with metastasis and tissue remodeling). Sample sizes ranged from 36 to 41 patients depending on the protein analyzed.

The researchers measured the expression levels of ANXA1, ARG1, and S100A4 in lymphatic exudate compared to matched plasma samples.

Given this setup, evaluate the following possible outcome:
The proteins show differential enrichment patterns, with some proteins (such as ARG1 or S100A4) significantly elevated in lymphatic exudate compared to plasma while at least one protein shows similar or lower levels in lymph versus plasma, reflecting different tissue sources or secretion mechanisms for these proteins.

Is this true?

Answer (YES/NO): NO